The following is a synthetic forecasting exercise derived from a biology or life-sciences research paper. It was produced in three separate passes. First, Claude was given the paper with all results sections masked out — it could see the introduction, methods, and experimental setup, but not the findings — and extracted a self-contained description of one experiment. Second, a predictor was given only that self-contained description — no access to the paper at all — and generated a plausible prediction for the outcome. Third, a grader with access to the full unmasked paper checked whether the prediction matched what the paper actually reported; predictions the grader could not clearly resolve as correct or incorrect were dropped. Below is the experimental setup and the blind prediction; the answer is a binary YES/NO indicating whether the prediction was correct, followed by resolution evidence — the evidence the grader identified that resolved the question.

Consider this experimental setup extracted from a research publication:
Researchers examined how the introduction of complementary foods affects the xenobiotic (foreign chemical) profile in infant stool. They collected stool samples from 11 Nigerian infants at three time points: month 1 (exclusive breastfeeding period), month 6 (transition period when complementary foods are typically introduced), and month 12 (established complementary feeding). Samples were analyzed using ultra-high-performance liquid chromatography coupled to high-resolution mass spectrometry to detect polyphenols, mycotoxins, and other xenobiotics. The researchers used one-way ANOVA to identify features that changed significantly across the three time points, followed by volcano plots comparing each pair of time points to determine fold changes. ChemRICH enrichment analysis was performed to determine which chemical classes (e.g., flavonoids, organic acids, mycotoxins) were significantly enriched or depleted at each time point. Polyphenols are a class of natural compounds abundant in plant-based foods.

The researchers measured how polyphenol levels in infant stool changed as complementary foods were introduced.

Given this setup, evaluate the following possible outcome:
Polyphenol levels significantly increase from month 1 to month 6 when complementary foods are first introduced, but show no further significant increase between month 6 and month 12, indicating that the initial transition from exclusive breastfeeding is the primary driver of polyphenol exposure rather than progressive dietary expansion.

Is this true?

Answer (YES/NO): YES